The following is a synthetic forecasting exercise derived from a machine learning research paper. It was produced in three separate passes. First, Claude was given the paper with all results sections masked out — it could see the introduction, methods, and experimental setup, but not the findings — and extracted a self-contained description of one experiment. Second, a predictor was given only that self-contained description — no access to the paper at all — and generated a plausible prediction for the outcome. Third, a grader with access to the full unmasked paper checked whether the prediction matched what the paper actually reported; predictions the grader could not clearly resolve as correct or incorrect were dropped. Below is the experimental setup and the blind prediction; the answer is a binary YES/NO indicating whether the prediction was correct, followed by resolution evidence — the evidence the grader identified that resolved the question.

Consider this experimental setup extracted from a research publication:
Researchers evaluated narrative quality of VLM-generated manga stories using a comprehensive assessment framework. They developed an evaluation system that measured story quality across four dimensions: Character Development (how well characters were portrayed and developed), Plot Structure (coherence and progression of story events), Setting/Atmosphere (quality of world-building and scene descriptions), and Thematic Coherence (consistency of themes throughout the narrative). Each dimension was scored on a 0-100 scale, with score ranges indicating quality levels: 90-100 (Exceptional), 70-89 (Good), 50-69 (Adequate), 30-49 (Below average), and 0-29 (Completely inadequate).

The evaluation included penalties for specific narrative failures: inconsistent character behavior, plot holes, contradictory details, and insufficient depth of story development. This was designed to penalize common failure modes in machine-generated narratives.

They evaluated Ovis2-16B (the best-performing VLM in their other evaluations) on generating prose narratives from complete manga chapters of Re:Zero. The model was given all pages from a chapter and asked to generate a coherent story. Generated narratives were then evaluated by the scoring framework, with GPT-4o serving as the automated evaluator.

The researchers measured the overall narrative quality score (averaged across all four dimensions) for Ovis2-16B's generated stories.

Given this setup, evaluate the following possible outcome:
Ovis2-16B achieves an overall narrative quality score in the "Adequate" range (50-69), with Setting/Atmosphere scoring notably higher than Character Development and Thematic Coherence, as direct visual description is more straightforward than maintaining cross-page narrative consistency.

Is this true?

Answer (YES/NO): NO